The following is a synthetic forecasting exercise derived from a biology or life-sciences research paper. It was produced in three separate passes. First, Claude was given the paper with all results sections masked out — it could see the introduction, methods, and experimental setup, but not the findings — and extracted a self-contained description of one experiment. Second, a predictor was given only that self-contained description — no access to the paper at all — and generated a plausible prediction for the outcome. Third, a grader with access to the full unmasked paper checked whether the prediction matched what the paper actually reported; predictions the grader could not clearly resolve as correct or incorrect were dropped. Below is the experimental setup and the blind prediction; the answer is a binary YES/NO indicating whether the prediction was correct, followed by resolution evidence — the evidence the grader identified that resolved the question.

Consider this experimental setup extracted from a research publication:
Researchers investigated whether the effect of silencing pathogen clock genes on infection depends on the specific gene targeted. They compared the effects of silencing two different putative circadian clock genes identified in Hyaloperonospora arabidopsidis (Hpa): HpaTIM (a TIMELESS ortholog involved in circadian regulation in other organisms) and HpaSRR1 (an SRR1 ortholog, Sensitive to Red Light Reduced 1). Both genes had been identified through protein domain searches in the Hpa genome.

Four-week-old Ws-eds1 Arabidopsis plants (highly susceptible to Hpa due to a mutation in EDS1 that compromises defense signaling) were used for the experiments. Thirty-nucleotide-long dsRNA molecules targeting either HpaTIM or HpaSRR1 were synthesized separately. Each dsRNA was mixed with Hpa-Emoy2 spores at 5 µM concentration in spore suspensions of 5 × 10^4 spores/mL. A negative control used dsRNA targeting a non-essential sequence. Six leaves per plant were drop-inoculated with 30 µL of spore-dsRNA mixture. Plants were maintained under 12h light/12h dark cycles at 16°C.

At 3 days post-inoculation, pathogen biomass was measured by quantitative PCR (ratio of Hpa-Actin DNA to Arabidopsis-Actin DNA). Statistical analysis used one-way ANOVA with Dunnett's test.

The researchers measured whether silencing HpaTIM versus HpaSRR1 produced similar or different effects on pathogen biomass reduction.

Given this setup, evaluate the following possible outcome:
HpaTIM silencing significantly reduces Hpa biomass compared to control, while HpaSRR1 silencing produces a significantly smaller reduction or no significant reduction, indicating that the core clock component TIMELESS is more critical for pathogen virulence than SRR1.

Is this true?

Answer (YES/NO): NO